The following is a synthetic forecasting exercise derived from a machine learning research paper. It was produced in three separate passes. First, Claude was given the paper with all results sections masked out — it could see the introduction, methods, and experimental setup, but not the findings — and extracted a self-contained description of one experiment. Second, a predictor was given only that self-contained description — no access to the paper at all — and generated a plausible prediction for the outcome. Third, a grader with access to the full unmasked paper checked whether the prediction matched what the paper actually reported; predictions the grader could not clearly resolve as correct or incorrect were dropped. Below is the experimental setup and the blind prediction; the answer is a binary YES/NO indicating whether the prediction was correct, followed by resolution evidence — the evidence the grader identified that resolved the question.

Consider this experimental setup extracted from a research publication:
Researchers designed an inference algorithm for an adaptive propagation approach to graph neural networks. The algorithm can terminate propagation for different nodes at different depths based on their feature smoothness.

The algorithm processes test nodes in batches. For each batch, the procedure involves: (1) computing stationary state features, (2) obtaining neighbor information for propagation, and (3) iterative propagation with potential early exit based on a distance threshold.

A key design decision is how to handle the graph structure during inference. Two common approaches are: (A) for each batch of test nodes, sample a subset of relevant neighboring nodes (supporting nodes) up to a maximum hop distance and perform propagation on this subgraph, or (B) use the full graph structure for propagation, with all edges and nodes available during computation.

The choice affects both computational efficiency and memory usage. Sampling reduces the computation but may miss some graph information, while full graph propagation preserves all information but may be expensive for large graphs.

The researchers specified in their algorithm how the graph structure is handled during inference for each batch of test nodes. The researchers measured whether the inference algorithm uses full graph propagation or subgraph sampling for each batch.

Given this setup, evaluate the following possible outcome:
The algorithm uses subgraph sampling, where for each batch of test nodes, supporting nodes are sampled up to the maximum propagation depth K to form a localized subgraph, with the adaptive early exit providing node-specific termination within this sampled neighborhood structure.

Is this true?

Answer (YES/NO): YES